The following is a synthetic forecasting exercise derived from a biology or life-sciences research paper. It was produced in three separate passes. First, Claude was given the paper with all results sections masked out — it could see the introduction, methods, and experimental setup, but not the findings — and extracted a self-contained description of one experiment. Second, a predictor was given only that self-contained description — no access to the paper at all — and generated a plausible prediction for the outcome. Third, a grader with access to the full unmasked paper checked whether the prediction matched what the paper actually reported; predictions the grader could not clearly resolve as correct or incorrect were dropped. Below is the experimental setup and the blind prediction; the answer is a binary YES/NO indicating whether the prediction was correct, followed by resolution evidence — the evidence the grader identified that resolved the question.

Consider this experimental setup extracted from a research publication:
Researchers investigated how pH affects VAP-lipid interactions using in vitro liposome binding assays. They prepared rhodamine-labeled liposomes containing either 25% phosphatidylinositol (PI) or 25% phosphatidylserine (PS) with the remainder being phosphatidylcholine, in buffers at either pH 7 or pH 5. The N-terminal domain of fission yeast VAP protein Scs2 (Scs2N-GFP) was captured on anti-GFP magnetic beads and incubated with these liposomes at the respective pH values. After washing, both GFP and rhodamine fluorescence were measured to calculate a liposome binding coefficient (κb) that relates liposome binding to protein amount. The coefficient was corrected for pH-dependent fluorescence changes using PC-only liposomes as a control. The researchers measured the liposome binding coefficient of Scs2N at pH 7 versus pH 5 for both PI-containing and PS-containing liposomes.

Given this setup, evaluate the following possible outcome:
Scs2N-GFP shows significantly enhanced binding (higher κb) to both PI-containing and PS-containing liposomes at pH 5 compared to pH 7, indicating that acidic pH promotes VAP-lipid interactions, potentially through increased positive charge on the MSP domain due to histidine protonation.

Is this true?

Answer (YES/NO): NO